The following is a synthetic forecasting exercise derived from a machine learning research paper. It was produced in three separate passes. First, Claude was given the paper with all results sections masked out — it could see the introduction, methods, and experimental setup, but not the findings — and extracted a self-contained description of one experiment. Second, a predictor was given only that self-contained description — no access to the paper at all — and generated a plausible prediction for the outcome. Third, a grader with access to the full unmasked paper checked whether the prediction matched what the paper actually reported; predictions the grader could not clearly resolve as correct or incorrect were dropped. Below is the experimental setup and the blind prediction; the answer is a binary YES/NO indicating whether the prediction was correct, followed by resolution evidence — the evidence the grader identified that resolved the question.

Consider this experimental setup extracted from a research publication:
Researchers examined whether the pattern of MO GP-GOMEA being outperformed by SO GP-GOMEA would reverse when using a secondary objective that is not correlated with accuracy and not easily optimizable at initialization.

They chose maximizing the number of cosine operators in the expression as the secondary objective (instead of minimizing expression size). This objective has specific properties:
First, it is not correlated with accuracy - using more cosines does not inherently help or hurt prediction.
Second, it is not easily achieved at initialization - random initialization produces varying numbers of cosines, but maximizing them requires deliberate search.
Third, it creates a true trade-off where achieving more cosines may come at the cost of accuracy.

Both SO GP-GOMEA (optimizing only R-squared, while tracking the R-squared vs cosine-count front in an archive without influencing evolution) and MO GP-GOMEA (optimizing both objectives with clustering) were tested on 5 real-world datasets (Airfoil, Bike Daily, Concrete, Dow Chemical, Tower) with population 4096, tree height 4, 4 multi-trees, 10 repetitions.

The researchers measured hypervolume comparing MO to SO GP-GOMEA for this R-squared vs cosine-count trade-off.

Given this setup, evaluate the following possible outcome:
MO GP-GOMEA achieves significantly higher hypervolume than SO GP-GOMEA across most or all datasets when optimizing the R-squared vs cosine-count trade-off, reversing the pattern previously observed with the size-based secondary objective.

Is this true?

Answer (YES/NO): YES